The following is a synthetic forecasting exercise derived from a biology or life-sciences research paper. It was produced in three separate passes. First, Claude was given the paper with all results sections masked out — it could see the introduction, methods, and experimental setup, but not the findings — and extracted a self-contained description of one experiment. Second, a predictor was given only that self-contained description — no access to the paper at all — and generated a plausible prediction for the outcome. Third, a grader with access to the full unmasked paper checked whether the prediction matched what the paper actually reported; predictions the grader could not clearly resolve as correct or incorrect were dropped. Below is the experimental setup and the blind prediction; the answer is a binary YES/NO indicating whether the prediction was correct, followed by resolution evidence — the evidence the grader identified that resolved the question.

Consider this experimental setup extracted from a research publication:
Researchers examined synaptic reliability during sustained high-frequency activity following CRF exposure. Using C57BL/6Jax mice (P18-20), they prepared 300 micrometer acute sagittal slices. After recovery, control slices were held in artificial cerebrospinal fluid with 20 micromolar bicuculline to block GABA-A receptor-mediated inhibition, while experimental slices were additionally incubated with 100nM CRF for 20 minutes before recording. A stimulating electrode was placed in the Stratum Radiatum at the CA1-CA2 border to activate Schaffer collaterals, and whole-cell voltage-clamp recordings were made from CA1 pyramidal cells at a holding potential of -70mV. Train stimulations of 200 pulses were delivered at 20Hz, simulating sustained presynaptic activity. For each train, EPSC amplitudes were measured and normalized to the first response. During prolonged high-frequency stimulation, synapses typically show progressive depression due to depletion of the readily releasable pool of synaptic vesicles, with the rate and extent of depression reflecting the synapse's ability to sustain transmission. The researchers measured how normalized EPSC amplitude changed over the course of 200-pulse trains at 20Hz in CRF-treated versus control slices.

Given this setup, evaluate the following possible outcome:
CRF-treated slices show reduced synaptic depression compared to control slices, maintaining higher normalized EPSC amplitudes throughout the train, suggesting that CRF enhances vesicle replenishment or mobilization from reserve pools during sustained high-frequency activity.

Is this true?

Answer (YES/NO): YES